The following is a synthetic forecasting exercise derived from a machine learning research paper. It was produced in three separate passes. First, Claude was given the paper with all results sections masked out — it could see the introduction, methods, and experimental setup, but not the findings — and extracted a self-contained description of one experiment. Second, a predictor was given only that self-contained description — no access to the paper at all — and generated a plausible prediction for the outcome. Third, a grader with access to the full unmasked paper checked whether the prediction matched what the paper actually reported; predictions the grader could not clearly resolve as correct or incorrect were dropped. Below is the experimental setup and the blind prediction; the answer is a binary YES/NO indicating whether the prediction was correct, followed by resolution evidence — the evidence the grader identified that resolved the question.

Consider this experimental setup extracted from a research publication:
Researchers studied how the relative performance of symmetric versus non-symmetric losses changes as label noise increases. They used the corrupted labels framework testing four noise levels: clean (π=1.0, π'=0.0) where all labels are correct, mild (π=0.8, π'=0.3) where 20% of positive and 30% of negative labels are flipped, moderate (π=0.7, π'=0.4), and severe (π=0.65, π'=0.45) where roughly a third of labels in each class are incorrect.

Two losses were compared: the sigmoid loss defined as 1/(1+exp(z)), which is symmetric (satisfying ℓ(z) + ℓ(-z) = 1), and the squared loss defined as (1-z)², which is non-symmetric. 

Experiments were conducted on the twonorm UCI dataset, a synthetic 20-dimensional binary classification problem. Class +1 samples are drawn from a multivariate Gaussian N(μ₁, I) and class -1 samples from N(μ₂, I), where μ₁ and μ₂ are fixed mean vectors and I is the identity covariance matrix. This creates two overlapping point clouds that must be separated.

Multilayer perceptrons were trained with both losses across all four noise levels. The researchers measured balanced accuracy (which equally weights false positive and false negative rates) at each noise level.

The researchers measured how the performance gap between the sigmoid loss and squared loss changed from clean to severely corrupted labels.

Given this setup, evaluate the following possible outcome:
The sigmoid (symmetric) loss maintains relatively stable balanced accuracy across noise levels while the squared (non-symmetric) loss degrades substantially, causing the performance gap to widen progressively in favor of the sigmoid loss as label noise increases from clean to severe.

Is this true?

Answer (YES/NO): YES